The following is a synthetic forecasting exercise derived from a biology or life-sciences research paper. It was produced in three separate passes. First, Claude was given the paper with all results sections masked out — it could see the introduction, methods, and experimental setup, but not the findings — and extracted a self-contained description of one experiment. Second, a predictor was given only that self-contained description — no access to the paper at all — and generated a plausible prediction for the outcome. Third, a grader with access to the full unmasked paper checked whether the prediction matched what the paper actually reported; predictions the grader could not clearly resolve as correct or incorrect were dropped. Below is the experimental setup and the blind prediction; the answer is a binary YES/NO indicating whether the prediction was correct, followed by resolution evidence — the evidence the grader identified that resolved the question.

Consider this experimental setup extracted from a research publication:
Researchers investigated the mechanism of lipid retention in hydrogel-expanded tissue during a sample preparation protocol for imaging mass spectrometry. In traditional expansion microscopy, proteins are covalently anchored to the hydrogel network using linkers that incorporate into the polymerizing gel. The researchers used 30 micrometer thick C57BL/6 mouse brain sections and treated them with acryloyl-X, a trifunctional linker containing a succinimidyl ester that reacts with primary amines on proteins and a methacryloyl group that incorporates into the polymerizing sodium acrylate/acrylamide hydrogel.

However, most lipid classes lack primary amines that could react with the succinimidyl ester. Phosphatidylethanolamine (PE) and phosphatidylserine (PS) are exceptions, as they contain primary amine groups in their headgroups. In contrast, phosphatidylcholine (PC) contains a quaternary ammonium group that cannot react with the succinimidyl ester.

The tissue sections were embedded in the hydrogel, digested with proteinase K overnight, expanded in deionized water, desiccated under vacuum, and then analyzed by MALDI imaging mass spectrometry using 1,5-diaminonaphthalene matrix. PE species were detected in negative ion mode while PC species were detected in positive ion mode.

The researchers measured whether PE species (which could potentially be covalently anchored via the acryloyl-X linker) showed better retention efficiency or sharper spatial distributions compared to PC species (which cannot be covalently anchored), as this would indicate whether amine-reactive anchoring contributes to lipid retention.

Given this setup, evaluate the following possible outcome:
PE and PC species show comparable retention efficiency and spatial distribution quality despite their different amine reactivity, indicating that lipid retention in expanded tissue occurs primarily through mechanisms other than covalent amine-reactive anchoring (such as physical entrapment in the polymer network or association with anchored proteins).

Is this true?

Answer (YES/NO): YES